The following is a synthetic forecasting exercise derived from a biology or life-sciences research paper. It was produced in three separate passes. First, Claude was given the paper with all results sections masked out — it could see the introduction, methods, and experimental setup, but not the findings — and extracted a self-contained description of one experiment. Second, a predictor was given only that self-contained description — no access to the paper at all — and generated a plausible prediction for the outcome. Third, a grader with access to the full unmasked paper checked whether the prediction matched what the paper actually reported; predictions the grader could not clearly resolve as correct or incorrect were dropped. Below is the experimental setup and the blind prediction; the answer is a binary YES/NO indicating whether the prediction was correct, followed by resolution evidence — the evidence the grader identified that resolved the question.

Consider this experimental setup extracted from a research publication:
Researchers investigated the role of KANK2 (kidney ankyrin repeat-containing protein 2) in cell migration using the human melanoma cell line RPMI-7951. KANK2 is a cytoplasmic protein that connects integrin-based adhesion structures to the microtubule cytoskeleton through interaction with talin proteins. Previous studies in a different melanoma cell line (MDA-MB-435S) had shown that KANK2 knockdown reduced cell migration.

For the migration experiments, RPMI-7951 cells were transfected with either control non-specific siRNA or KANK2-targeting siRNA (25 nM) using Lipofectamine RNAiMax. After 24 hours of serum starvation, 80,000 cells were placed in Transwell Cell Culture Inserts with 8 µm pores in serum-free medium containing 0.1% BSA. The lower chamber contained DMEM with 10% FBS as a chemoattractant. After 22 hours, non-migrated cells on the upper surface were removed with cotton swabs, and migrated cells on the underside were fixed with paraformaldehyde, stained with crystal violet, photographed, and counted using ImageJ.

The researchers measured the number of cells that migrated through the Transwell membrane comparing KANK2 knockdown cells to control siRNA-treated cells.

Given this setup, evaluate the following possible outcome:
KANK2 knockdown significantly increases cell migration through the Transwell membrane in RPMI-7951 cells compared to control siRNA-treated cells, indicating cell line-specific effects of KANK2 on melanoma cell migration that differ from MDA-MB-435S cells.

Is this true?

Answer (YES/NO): YES